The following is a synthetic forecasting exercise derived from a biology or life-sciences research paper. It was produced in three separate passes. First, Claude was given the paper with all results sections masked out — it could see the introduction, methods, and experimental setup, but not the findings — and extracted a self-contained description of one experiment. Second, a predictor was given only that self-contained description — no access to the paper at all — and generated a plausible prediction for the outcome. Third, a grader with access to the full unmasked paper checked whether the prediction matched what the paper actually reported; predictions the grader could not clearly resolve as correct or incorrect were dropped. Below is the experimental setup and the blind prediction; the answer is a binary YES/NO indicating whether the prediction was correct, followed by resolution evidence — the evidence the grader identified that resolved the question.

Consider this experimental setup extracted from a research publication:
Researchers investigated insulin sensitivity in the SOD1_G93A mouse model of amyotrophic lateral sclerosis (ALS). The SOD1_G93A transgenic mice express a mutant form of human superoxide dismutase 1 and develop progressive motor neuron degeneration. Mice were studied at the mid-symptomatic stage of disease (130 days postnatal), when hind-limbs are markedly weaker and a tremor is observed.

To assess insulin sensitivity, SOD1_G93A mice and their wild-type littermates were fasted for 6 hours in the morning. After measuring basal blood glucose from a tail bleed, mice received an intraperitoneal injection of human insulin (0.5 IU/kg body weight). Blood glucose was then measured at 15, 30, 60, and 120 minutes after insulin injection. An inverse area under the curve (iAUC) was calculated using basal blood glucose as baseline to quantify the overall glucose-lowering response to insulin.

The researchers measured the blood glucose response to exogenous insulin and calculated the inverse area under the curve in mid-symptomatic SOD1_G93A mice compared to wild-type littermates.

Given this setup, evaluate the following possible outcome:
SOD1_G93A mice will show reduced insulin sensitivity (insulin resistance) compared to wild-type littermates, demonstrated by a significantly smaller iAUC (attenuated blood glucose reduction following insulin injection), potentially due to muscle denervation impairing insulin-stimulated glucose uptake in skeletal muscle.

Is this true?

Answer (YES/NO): NO